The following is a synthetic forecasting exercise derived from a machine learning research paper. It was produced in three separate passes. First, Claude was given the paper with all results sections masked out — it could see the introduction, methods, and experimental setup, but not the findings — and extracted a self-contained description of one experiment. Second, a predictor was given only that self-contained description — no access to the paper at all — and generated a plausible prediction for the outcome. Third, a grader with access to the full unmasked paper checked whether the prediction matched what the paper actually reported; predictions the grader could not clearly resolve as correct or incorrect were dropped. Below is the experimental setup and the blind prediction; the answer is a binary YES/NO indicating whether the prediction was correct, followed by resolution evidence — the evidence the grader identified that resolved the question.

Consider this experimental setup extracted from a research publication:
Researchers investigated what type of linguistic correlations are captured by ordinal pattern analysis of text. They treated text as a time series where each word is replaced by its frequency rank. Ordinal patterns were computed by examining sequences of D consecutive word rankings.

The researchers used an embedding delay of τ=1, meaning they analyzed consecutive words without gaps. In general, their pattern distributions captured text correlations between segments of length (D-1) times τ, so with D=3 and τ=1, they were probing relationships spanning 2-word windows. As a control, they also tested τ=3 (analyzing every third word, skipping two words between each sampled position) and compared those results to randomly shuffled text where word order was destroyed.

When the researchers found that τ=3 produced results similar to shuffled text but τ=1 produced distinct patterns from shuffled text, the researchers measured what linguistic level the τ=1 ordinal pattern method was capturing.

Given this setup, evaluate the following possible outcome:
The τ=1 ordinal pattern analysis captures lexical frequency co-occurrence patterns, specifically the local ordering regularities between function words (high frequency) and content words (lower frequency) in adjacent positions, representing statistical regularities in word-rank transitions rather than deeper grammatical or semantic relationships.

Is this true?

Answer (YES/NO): NO